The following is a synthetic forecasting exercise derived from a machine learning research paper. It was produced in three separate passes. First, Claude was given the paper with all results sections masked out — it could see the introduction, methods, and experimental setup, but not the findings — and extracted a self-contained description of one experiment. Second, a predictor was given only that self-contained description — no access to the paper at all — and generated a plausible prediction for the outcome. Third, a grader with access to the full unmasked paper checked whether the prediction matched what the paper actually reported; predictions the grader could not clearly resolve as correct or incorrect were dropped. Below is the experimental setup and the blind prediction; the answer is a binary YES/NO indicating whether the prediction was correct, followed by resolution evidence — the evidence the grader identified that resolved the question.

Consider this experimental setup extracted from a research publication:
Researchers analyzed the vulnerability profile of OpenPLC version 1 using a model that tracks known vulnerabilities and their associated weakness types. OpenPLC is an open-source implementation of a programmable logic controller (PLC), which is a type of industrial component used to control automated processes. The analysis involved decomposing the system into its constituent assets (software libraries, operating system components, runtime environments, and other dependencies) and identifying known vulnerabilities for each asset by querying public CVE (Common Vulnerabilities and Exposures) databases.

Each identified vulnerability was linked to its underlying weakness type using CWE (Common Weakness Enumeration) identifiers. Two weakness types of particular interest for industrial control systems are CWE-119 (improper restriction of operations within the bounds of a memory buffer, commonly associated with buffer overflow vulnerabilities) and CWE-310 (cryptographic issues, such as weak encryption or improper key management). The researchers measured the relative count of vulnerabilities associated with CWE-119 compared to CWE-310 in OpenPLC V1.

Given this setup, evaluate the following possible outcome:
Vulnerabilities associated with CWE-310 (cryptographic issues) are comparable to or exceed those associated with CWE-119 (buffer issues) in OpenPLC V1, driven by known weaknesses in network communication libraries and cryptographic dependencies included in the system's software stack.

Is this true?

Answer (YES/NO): NO